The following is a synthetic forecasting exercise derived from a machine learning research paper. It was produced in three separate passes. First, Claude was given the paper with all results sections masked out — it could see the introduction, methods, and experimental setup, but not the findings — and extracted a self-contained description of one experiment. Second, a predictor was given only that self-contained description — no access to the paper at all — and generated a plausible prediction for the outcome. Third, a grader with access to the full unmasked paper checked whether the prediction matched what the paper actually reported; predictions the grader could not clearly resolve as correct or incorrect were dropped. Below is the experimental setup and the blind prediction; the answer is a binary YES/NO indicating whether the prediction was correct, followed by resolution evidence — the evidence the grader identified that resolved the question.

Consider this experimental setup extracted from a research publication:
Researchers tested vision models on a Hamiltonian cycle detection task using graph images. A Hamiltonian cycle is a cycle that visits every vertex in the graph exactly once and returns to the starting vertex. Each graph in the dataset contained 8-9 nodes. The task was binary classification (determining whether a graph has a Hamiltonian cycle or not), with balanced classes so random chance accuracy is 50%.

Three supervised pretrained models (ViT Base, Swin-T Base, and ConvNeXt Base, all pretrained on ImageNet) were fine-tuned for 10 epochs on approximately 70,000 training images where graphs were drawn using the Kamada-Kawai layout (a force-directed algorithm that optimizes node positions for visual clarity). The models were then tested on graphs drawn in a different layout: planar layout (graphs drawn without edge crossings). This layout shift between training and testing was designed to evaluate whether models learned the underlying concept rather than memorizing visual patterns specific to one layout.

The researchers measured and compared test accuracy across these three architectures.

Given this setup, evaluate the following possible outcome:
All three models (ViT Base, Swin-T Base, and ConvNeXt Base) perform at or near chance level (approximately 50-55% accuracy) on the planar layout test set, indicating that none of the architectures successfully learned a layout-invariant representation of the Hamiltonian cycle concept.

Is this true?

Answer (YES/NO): NO